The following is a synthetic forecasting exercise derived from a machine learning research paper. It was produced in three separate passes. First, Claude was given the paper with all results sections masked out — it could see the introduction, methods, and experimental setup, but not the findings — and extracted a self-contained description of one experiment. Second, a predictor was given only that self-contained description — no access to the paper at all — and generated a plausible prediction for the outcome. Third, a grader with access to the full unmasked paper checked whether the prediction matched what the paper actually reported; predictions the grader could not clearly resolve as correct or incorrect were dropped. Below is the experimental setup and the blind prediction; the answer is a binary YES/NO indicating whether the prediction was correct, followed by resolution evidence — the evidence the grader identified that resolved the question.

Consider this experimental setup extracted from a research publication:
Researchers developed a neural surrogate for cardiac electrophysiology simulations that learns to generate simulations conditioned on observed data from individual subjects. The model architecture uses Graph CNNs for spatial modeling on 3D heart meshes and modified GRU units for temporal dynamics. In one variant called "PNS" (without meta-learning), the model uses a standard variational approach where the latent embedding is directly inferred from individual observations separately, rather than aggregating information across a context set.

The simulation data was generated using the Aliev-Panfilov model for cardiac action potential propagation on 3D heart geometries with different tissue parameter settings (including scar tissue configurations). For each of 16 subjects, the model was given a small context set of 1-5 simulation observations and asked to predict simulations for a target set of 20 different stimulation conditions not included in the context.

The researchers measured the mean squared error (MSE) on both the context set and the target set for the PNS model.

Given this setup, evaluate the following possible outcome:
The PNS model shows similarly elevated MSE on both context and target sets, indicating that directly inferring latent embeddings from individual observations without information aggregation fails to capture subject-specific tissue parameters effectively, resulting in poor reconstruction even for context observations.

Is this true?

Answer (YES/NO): NO